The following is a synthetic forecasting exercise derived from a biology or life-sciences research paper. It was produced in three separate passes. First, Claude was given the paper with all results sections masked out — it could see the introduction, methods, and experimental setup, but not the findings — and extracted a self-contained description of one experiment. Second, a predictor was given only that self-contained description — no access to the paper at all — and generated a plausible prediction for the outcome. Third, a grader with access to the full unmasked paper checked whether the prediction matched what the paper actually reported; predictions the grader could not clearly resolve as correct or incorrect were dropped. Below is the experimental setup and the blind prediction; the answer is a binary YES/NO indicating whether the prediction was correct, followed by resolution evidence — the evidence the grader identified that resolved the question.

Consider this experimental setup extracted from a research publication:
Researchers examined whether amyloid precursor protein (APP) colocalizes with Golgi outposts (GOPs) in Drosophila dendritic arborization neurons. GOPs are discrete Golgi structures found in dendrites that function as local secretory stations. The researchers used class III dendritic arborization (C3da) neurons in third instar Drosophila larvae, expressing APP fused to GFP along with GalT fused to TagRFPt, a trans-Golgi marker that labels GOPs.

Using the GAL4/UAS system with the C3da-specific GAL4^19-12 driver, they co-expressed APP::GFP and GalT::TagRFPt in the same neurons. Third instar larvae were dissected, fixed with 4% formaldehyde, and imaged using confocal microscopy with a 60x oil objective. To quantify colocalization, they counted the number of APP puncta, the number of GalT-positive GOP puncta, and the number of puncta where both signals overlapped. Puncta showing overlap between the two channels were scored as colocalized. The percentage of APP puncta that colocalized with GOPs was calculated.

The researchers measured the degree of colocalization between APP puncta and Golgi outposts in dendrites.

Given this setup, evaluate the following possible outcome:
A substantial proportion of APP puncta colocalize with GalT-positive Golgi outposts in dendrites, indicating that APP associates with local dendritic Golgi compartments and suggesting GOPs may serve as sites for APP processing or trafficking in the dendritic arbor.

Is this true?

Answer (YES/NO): YES